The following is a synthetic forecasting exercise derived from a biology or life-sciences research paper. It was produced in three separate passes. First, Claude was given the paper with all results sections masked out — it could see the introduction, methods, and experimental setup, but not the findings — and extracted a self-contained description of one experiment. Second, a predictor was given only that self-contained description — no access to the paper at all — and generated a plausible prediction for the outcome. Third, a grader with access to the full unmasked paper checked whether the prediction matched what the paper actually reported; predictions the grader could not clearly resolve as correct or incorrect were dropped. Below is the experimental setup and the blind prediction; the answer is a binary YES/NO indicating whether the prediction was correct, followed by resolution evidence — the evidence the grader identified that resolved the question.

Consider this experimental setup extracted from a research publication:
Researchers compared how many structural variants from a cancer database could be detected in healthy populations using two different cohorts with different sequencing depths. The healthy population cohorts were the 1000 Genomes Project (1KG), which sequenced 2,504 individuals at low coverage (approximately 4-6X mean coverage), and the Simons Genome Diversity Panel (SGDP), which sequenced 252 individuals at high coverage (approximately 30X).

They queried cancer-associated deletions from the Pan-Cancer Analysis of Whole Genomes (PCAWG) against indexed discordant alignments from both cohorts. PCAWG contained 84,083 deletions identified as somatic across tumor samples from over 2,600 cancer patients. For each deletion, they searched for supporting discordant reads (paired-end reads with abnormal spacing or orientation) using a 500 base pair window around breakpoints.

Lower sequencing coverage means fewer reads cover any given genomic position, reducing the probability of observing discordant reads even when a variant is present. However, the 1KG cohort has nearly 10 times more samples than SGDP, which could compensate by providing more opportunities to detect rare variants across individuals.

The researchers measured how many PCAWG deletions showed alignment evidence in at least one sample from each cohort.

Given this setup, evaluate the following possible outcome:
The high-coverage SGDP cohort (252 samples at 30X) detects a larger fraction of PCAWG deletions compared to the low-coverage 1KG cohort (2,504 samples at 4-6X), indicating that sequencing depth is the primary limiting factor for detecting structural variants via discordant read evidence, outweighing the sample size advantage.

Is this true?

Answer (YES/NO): YES